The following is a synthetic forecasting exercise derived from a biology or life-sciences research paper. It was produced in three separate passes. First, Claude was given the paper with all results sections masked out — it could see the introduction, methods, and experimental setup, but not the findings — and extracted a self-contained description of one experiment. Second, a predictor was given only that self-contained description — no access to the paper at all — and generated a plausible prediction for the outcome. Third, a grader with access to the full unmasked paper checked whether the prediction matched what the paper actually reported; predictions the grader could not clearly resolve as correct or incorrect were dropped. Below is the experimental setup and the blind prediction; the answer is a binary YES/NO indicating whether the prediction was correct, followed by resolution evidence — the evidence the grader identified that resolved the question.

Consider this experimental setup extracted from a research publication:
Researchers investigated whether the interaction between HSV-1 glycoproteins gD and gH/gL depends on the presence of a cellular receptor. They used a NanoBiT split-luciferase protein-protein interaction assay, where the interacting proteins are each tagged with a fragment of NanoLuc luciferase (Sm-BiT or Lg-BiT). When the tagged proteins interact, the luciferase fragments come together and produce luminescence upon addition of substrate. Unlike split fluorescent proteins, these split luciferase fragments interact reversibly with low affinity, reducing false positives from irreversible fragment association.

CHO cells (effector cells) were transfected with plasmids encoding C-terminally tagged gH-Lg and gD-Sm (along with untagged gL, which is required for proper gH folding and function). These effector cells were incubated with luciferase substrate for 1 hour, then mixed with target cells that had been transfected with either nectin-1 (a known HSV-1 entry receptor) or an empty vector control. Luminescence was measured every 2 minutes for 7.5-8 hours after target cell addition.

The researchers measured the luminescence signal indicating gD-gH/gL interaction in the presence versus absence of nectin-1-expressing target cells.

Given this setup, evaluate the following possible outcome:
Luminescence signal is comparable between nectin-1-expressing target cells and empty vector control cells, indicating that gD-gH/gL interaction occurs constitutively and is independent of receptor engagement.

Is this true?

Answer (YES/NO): YES